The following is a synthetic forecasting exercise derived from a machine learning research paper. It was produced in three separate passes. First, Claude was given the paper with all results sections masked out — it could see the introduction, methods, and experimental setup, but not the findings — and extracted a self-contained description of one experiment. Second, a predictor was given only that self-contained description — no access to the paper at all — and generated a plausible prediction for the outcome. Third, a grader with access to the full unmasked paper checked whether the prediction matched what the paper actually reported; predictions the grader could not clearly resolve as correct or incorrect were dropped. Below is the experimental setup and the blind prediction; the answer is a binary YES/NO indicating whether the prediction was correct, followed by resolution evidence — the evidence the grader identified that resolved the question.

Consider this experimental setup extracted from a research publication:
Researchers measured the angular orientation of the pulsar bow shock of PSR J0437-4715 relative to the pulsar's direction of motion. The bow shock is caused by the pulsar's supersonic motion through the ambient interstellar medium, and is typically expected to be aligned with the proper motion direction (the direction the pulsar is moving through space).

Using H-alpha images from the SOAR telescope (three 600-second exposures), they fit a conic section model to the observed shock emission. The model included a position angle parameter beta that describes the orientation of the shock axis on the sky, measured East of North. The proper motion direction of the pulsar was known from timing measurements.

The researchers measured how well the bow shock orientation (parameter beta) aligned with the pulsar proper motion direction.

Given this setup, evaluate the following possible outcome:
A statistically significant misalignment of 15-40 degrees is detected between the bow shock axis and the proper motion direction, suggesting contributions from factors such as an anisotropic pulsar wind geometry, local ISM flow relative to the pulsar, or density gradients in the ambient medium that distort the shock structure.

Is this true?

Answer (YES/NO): NO